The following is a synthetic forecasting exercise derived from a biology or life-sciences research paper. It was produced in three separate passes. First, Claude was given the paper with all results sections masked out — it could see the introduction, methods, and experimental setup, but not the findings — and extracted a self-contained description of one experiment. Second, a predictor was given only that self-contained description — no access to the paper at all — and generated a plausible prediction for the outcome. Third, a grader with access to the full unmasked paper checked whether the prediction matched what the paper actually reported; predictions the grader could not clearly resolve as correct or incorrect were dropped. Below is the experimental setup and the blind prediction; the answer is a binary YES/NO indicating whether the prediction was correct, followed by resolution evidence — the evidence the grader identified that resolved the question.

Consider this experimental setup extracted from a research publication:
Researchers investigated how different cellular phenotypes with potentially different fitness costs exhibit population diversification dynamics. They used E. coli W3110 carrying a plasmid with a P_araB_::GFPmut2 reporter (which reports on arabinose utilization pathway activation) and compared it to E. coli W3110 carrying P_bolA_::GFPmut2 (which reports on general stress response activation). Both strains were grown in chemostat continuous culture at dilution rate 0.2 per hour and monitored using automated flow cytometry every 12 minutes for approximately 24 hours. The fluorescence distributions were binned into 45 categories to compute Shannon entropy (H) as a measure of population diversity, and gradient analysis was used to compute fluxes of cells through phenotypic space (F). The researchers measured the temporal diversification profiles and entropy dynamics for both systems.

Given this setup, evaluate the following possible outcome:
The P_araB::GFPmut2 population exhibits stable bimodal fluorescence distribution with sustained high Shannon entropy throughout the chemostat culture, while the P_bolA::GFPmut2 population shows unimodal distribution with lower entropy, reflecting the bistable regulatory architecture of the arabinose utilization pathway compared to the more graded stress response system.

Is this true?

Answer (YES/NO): NO